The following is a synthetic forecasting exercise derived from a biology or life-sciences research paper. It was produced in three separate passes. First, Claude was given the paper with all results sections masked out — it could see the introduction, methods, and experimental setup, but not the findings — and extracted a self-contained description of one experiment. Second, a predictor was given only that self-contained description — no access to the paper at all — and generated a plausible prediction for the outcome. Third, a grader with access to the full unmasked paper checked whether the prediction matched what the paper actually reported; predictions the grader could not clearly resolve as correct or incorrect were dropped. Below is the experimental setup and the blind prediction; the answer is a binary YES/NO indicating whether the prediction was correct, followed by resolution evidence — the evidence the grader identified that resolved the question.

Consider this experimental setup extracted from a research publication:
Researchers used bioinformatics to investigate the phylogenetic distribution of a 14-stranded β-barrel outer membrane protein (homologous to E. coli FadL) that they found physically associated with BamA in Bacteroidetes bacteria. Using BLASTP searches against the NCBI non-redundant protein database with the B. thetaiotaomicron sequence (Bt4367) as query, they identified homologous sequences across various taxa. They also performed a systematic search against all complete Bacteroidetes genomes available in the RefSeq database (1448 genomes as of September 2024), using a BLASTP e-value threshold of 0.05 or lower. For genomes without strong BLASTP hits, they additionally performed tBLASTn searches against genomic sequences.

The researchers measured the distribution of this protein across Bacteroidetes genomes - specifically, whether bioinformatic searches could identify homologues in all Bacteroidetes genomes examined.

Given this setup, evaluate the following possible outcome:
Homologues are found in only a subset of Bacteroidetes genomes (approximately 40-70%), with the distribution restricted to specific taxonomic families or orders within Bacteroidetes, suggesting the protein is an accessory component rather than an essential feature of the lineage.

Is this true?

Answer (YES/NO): NO